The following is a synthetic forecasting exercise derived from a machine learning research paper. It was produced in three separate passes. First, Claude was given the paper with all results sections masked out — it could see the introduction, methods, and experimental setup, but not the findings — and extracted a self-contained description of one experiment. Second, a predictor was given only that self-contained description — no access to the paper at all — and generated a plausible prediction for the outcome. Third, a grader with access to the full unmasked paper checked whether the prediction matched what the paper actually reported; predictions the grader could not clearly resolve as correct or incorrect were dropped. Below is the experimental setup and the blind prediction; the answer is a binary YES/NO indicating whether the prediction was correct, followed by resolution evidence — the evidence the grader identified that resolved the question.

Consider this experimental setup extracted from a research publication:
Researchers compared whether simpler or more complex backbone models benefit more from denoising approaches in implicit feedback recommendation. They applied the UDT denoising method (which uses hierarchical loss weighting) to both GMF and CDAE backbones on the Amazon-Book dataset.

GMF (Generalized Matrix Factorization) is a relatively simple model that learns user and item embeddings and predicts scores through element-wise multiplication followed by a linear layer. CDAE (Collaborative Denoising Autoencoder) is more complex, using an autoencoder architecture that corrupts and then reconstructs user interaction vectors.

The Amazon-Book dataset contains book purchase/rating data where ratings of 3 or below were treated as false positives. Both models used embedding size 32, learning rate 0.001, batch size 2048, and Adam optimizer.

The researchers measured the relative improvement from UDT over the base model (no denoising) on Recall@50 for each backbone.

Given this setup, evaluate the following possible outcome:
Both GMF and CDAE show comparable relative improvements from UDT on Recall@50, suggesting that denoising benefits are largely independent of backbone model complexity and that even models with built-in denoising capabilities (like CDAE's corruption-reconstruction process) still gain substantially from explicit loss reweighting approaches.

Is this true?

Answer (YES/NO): NO